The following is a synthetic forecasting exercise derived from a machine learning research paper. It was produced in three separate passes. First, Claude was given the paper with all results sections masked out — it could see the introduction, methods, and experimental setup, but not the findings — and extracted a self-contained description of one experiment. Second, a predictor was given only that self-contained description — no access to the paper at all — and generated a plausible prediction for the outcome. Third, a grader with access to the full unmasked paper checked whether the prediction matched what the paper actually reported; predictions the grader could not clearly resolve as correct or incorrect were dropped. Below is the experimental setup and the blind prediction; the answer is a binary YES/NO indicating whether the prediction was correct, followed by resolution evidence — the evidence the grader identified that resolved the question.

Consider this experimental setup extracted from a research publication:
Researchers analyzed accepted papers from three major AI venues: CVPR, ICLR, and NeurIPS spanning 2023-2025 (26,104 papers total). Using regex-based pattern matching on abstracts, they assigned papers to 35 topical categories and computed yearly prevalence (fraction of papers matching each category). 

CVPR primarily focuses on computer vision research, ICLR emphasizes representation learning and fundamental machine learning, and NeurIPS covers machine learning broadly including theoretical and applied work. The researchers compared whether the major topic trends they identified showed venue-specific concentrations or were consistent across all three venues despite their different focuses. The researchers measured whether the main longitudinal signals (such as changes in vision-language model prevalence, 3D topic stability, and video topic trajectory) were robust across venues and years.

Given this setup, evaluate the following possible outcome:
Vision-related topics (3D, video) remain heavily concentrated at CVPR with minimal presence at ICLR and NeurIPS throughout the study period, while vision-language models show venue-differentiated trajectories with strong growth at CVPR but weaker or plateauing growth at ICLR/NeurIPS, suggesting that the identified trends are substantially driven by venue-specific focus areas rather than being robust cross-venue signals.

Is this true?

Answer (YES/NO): NO